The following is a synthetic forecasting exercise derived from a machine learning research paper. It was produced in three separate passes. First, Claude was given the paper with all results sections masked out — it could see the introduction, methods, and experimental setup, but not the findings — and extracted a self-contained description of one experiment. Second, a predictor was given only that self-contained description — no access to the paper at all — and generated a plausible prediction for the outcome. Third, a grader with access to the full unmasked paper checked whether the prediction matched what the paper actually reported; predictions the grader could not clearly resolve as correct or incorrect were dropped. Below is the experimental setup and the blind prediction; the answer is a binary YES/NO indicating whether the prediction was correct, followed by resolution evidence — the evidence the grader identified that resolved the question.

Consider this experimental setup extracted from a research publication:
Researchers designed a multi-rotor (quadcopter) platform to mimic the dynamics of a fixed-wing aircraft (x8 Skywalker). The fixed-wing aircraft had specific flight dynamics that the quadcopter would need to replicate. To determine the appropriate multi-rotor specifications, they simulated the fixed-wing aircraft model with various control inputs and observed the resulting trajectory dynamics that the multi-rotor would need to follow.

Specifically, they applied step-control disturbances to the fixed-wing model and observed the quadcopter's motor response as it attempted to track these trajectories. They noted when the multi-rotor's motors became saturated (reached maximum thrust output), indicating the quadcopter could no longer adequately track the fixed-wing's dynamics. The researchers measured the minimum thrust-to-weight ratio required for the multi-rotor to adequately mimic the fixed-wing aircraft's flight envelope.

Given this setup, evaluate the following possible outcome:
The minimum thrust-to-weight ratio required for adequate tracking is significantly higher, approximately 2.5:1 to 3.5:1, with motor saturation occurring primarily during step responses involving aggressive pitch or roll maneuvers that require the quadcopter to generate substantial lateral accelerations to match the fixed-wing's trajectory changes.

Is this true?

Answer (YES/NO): NO